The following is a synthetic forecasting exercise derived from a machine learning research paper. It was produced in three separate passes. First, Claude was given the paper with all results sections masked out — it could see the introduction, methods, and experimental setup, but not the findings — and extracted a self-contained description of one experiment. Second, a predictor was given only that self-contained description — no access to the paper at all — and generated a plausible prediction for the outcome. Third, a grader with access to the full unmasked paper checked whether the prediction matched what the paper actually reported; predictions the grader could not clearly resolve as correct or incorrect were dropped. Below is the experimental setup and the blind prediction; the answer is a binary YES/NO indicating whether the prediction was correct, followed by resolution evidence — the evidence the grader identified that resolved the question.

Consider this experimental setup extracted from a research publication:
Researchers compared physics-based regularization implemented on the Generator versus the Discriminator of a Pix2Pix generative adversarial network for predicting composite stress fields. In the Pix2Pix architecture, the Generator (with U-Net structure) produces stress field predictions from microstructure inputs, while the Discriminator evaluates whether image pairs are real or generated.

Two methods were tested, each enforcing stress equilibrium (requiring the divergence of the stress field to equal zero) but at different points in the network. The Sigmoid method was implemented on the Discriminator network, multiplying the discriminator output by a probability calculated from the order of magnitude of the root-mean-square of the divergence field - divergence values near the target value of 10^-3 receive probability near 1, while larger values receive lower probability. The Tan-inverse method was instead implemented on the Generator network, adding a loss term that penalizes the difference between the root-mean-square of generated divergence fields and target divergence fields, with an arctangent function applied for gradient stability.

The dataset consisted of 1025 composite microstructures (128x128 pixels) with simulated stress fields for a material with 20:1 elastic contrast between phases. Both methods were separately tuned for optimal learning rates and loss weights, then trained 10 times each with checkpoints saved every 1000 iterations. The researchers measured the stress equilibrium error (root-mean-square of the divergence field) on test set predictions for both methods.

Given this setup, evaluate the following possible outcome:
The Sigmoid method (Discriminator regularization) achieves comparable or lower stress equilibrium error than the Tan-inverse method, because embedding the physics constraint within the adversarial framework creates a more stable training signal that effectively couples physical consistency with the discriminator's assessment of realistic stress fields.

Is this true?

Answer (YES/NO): YES